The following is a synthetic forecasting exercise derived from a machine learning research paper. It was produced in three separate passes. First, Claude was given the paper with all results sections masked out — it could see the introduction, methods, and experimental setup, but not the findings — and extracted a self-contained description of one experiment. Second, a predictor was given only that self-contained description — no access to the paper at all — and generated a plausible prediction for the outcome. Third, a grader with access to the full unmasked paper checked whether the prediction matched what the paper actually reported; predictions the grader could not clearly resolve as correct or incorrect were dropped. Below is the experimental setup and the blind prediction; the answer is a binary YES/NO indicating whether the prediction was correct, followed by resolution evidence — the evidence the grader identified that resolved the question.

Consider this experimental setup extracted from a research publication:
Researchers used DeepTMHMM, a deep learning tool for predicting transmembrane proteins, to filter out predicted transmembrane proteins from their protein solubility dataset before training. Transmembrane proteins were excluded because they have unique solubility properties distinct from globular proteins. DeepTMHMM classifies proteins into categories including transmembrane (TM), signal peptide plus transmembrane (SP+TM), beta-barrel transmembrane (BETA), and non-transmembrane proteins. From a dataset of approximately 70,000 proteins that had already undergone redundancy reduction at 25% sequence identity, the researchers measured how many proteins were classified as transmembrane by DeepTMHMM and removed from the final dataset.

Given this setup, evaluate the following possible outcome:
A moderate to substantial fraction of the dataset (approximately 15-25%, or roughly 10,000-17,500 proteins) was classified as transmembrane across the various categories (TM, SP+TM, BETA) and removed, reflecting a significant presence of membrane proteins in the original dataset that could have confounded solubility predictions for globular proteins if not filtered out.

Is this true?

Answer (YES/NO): NO